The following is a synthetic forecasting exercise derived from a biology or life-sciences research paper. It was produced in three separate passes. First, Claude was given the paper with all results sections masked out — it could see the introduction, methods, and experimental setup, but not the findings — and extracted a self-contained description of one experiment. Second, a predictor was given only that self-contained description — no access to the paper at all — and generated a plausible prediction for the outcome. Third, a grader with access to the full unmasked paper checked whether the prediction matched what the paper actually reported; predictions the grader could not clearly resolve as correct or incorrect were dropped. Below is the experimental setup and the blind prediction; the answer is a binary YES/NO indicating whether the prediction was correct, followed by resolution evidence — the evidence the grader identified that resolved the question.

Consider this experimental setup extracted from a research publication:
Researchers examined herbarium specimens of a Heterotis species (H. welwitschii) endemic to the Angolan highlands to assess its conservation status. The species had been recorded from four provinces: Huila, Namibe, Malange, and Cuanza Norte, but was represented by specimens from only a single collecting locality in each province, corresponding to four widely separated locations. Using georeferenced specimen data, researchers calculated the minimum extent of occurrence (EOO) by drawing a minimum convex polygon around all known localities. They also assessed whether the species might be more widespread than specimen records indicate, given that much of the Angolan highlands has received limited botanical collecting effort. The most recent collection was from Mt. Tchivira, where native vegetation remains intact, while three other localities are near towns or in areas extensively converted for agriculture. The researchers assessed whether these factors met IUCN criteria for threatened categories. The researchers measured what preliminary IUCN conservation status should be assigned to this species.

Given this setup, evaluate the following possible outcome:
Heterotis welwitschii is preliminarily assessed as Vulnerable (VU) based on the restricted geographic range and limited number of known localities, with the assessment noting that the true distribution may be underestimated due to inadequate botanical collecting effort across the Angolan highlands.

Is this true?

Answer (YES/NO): NO